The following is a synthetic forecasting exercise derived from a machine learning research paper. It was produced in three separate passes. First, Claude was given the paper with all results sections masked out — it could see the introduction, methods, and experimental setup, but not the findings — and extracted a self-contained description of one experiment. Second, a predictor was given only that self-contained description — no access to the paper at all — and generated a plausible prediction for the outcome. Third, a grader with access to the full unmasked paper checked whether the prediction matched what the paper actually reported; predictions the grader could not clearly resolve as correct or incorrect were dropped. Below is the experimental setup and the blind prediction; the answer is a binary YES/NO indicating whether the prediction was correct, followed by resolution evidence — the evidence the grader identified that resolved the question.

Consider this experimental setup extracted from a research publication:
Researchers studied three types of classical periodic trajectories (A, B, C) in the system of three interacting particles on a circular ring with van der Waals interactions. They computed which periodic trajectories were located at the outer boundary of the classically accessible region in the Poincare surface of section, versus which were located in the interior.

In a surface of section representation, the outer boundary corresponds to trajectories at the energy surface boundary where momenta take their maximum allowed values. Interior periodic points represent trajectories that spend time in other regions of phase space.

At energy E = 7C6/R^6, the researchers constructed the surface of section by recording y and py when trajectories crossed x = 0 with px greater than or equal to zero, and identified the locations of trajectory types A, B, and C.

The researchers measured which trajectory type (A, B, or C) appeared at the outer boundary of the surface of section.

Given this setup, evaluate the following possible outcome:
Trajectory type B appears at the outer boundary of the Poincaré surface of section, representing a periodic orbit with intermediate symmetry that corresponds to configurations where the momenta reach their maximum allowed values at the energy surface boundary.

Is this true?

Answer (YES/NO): NO